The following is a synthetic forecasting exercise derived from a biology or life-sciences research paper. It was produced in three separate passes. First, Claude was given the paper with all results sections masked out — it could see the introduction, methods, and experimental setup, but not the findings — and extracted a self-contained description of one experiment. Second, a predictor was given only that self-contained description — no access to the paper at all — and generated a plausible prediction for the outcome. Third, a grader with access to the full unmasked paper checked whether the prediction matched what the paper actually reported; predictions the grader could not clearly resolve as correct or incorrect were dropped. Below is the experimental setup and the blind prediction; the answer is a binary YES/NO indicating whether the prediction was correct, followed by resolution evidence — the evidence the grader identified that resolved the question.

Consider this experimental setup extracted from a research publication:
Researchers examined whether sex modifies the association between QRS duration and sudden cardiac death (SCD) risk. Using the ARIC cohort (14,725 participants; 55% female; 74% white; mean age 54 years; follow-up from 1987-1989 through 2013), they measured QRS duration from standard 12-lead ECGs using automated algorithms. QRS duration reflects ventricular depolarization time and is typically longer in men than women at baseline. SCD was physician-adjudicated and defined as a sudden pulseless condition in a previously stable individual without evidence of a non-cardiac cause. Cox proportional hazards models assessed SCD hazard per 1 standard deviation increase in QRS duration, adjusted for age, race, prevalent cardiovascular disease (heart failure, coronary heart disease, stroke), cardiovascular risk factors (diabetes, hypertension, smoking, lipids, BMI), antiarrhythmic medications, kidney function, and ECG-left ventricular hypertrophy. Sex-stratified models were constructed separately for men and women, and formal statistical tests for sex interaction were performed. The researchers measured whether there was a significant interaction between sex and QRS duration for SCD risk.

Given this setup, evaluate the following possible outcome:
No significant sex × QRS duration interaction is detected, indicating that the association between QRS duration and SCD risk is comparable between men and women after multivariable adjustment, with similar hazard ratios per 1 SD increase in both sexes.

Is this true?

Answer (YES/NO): NO